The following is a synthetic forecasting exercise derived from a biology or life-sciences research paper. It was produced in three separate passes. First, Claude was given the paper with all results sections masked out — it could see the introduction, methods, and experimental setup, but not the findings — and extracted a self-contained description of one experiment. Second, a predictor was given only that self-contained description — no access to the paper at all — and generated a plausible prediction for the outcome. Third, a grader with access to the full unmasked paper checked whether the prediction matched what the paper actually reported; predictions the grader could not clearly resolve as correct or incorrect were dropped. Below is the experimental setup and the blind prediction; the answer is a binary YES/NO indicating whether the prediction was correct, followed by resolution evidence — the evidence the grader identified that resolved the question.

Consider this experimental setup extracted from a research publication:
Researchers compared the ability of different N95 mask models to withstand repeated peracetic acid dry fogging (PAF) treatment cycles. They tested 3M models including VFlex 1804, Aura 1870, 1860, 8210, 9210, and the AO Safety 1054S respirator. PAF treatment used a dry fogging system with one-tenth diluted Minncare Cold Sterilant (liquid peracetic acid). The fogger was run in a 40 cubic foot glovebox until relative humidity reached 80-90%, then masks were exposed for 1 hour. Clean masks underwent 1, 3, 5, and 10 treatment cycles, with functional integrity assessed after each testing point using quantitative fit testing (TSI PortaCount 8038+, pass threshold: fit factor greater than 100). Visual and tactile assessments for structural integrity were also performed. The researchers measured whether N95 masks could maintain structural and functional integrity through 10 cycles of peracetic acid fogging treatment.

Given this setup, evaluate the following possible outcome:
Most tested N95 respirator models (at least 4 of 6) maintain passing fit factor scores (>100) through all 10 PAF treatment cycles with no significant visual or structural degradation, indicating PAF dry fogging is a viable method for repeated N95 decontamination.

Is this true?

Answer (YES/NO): YES